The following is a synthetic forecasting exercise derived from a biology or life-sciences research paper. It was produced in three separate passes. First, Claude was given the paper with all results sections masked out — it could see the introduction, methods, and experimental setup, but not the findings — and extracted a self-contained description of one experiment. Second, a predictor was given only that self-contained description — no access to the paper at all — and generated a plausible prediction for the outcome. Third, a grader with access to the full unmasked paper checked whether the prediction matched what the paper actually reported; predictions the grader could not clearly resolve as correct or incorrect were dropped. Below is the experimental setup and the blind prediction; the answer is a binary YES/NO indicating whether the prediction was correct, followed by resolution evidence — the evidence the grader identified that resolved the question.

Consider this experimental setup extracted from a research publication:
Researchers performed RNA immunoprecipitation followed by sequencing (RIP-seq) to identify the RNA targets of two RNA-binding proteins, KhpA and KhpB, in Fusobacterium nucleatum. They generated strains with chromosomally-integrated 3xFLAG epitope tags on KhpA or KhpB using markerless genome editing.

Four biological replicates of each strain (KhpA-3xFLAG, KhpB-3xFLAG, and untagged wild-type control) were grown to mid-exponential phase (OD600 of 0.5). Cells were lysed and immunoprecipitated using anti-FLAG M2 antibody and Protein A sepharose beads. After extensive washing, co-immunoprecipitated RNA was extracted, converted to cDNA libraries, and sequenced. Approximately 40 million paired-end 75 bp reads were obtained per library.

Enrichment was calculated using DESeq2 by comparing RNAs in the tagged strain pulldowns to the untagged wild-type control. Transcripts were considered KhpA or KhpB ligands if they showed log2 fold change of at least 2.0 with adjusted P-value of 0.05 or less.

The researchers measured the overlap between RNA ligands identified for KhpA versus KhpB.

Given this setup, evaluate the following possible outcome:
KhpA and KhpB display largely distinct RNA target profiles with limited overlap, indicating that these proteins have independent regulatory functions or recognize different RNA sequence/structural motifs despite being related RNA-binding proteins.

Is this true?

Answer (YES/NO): NO